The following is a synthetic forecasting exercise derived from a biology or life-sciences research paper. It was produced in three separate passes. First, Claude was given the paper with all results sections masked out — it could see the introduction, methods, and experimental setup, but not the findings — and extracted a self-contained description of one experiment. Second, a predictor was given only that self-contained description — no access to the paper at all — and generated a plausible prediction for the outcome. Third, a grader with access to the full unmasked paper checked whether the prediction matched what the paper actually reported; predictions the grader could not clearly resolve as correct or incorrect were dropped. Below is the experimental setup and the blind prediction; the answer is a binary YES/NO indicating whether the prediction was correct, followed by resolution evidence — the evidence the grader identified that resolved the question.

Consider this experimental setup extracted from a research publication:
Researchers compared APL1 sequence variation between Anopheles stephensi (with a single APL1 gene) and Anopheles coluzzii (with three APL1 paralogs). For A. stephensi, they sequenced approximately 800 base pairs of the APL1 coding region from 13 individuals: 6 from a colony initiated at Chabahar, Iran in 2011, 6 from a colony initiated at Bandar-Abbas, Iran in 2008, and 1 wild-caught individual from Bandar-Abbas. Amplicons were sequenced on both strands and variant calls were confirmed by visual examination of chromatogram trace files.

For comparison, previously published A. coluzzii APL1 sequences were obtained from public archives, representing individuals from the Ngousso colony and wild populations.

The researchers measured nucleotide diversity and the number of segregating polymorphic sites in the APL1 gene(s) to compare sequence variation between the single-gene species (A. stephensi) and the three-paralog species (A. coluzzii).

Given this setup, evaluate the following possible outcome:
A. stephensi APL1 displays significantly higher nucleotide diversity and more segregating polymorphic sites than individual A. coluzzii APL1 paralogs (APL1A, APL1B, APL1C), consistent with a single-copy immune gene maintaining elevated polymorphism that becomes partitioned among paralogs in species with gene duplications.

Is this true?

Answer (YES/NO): NO